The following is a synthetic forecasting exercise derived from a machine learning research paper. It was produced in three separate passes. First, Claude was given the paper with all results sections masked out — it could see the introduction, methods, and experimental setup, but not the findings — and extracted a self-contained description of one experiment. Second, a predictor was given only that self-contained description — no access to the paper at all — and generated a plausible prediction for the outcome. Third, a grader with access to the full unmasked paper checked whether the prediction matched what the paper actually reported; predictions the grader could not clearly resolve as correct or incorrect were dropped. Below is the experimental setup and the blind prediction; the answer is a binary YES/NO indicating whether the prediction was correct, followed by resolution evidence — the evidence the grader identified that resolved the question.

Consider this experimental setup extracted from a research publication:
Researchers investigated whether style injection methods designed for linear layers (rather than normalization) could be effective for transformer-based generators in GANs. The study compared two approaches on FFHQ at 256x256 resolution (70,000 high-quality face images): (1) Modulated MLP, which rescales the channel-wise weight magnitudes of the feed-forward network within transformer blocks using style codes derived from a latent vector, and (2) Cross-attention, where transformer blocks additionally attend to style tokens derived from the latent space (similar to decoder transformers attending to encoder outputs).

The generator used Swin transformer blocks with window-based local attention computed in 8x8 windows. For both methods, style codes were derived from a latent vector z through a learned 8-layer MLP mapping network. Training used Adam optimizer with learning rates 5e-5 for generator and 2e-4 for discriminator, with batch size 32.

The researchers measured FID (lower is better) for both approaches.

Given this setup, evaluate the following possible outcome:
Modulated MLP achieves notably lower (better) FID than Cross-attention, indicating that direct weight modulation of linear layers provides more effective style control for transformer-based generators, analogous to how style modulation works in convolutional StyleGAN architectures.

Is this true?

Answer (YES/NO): NO